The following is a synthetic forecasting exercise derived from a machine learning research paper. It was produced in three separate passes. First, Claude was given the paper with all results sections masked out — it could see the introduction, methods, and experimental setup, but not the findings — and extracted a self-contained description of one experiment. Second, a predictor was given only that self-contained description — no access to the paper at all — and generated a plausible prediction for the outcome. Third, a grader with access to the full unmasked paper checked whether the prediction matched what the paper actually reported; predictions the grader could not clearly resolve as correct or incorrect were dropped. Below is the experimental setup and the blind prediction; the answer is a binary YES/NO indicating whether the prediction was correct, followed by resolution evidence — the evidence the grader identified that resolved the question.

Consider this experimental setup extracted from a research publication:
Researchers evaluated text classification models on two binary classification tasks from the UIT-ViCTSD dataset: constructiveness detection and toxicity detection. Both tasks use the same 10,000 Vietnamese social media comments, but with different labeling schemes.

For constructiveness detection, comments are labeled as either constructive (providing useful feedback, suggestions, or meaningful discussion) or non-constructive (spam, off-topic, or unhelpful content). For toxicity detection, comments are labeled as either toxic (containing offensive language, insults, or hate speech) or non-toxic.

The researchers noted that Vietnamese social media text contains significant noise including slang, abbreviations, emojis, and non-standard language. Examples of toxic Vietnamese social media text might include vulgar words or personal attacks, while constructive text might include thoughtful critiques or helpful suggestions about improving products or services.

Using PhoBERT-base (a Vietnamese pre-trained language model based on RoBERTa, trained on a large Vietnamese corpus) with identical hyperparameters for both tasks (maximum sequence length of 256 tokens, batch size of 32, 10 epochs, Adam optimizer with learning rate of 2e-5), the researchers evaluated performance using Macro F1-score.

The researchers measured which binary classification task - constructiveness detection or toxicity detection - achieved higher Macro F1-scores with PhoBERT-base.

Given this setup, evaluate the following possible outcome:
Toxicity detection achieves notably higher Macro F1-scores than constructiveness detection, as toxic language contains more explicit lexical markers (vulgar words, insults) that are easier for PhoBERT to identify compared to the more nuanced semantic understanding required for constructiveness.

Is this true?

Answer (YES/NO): NO